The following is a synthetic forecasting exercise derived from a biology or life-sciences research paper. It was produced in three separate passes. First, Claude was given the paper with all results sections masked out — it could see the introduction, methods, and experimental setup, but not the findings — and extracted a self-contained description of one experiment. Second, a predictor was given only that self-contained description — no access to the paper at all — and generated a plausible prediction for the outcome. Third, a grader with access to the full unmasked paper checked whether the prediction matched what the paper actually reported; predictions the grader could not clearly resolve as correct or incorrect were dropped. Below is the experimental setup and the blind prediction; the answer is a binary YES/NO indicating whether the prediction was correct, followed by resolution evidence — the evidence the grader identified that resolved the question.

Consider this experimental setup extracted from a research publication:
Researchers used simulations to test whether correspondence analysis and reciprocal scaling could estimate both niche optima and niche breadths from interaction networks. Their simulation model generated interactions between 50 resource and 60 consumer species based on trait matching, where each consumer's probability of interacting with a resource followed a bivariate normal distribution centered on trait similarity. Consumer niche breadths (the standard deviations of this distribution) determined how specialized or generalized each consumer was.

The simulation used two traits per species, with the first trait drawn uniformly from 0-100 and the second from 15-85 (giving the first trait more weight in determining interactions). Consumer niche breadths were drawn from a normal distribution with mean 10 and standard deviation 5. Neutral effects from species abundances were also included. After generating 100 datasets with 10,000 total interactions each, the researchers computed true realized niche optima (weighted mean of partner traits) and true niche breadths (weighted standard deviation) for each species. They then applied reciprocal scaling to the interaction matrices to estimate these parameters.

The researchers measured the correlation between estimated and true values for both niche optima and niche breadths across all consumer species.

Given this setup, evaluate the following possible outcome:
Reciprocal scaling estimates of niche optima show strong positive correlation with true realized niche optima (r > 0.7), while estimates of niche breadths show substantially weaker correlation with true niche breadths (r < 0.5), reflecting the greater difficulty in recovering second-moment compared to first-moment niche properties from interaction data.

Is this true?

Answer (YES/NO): NO